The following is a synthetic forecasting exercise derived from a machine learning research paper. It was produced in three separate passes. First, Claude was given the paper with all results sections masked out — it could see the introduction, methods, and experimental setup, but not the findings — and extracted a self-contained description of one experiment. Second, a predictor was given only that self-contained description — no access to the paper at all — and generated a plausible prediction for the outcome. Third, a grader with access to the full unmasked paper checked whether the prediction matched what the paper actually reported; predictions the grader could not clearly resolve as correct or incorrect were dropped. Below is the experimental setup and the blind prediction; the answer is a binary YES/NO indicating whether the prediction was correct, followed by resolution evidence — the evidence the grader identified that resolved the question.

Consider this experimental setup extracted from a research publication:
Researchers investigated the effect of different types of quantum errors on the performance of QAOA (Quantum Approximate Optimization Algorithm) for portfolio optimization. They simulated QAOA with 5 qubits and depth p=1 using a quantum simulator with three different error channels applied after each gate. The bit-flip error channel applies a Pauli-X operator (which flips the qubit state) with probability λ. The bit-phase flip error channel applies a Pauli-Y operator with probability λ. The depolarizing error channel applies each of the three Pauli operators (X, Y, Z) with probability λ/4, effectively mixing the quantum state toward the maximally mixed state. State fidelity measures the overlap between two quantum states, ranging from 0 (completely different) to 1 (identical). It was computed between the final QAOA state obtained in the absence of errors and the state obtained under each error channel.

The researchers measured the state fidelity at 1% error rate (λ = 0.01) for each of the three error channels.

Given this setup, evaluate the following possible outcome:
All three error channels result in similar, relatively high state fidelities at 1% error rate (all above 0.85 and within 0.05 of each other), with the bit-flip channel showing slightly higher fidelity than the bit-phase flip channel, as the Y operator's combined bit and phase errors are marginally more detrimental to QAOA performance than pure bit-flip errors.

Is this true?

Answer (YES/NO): NO